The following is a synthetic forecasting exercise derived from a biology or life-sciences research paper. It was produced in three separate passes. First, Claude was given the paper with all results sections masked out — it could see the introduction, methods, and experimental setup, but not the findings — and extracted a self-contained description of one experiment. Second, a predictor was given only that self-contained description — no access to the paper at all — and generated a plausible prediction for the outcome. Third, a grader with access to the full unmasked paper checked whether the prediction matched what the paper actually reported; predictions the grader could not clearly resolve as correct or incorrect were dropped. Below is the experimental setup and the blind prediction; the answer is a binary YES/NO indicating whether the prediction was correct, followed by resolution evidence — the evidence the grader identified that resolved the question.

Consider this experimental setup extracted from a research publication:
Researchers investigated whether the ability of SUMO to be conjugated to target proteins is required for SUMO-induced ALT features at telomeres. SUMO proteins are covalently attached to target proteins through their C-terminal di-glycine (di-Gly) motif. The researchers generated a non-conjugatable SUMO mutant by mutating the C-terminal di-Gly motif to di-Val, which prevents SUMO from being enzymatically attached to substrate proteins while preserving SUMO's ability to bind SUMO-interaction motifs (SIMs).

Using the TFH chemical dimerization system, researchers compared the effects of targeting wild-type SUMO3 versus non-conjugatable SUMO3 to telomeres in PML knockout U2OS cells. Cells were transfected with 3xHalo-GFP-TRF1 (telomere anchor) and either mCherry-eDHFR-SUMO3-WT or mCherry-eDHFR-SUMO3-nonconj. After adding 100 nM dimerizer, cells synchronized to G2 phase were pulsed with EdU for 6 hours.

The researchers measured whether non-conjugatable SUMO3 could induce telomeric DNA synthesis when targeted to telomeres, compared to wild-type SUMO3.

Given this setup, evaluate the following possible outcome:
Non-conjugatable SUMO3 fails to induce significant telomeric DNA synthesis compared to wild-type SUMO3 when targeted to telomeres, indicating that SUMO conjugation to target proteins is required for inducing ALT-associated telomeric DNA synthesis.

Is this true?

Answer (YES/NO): YES